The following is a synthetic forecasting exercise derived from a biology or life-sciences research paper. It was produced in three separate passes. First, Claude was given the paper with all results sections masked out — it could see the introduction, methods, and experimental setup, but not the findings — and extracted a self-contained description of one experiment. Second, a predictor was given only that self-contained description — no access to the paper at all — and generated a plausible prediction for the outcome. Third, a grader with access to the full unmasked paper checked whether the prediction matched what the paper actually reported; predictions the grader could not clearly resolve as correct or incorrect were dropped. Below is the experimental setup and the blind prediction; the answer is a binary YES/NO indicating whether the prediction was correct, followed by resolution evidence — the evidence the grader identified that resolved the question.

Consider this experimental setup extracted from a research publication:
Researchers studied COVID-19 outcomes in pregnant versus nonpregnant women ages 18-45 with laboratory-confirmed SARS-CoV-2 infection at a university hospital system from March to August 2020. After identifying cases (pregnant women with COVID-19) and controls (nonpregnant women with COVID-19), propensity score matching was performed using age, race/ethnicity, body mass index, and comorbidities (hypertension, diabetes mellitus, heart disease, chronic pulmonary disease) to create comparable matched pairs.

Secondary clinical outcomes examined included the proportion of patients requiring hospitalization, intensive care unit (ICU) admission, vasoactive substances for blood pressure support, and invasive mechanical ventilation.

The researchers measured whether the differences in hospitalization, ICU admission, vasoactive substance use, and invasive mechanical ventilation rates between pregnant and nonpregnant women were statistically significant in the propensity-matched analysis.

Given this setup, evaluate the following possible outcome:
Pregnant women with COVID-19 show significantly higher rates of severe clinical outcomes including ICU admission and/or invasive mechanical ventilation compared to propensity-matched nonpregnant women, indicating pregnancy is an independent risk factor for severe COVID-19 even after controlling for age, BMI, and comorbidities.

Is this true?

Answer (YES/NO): NO